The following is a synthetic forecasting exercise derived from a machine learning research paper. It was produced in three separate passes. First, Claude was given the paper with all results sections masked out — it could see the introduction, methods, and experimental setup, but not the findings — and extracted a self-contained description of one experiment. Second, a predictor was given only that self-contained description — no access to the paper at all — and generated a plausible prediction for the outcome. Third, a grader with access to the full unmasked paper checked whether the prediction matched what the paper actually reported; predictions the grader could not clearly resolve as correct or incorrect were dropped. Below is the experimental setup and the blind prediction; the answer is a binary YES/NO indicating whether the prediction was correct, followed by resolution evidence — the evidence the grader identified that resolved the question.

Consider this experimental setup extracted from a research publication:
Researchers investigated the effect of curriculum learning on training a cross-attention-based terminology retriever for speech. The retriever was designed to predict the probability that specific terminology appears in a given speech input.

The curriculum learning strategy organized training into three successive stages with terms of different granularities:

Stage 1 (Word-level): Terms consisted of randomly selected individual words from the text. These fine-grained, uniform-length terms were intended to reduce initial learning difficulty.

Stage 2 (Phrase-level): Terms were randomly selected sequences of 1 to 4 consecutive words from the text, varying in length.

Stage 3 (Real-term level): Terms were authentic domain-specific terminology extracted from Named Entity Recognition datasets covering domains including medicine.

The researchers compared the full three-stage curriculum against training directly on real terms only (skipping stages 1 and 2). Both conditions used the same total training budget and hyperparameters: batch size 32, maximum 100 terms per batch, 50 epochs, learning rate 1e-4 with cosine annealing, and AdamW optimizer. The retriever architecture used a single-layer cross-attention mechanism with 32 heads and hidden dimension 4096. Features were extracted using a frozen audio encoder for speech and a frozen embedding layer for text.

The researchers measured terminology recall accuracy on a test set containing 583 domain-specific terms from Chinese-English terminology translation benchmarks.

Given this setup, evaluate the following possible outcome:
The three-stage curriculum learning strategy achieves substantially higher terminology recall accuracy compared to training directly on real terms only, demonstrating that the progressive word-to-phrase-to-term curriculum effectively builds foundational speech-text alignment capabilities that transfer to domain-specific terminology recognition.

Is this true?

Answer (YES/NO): YES